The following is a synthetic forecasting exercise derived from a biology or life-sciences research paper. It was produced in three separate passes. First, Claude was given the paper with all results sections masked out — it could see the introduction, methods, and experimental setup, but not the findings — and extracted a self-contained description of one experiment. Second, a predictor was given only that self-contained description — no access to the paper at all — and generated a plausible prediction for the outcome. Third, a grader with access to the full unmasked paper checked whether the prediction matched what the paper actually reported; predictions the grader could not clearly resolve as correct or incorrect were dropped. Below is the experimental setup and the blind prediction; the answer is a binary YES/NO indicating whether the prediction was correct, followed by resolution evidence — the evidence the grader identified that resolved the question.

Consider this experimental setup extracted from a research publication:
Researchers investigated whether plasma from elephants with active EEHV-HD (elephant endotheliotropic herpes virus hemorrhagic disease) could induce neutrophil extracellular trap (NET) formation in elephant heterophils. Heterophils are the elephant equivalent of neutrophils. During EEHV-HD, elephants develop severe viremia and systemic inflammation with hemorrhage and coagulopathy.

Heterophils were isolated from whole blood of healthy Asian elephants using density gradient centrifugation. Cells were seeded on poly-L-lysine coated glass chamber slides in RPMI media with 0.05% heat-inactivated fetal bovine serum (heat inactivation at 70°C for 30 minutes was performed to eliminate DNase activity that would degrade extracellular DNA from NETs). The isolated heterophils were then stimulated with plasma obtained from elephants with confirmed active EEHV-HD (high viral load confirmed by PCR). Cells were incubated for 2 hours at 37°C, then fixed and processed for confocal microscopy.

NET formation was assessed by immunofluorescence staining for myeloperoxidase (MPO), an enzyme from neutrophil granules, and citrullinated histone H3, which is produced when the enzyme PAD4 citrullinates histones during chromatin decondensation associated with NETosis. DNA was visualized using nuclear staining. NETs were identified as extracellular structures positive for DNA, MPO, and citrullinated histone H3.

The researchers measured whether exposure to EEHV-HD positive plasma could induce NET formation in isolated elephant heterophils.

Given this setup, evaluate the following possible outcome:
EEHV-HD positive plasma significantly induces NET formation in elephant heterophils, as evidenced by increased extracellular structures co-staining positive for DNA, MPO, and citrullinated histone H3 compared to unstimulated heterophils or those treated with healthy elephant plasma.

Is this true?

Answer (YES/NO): YES